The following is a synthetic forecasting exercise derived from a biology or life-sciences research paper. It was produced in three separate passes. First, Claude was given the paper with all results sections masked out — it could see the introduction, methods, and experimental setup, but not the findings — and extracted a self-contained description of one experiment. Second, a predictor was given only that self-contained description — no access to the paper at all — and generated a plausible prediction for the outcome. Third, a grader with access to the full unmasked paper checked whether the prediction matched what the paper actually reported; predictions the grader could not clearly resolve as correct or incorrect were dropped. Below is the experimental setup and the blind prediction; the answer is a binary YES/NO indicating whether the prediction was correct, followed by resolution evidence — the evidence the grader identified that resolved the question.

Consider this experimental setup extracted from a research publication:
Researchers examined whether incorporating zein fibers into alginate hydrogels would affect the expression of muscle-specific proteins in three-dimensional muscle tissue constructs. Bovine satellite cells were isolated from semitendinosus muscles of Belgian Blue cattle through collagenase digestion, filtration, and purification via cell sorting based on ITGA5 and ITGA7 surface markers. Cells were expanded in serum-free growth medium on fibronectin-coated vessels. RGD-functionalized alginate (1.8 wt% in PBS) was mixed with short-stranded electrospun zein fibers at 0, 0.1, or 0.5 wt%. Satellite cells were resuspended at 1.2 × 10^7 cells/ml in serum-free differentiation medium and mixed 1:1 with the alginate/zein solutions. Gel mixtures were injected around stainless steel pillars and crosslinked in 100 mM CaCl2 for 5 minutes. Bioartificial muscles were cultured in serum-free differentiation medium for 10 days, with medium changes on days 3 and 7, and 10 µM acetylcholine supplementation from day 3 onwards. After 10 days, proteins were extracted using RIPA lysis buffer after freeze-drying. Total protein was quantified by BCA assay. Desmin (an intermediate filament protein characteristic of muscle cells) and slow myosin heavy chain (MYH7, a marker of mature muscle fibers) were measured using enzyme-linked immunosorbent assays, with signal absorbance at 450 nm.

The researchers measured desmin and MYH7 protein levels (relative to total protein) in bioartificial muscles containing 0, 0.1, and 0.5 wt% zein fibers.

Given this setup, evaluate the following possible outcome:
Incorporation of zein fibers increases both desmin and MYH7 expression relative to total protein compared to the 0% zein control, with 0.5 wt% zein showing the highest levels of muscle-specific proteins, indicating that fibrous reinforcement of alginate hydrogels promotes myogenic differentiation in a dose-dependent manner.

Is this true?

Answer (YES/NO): NO